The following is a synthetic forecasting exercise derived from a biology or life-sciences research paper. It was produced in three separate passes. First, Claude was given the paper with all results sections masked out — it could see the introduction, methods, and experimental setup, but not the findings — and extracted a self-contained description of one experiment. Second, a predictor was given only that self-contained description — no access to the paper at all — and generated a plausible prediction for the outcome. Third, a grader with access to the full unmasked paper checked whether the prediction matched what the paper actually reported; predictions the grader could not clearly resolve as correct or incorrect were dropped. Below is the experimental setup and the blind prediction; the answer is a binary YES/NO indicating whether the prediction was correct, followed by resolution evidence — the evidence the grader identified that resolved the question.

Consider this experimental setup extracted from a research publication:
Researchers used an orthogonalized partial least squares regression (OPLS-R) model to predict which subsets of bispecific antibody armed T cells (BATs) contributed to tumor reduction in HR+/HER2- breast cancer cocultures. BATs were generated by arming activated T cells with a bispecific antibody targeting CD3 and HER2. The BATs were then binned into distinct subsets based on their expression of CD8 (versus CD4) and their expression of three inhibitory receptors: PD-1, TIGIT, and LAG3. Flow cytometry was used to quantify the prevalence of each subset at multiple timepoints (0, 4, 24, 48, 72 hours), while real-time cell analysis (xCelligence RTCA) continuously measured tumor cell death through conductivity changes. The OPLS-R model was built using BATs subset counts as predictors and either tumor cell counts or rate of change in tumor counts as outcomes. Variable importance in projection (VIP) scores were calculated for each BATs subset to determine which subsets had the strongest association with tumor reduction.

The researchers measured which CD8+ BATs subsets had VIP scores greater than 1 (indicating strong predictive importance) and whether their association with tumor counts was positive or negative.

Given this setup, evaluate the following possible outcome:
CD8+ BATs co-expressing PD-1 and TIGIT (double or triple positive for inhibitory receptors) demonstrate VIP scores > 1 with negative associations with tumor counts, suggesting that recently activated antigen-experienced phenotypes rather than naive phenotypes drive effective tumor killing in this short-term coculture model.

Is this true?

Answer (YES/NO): NO